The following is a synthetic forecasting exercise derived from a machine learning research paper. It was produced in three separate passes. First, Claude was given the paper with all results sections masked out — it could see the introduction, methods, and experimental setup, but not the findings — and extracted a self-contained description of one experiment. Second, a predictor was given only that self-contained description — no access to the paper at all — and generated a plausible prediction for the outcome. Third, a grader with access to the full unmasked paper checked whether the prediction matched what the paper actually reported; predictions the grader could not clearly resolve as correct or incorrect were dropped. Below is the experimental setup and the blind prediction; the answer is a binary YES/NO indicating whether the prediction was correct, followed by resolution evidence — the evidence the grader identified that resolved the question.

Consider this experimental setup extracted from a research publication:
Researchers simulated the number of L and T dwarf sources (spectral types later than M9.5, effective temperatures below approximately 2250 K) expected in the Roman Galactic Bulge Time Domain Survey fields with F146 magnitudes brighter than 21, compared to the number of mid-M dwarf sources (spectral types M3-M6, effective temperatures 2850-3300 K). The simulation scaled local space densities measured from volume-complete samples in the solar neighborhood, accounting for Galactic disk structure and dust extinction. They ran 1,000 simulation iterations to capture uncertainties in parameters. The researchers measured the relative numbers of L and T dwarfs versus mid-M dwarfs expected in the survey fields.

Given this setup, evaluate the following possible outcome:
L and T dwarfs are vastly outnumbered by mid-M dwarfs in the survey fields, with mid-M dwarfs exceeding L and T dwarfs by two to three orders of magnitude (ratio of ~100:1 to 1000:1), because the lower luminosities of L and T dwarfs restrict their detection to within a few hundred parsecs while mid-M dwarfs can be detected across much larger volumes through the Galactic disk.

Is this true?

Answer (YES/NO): YES